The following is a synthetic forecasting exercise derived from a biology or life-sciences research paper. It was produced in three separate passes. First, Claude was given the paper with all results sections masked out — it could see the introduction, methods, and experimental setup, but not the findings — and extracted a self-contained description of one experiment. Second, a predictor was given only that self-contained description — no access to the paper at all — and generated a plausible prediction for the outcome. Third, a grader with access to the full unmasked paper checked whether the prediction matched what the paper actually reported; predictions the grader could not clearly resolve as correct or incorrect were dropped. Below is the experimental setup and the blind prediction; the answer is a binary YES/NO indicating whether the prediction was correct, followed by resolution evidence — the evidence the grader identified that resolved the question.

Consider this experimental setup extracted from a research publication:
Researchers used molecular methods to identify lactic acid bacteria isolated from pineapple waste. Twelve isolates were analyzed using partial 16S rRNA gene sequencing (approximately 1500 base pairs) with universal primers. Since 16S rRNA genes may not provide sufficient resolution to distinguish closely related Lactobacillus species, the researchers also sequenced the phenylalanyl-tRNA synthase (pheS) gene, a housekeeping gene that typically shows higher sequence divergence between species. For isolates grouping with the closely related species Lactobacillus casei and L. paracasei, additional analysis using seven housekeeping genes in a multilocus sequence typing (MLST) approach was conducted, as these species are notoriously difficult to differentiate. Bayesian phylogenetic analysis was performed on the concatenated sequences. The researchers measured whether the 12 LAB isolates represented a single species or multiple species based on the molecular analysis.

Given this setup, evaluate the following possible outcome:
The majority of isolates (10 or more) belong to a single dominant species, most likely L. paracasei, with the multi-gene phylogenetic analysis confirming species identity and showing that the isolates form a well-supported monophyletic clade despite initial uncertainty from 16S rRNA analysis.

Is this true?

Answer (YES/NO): NO